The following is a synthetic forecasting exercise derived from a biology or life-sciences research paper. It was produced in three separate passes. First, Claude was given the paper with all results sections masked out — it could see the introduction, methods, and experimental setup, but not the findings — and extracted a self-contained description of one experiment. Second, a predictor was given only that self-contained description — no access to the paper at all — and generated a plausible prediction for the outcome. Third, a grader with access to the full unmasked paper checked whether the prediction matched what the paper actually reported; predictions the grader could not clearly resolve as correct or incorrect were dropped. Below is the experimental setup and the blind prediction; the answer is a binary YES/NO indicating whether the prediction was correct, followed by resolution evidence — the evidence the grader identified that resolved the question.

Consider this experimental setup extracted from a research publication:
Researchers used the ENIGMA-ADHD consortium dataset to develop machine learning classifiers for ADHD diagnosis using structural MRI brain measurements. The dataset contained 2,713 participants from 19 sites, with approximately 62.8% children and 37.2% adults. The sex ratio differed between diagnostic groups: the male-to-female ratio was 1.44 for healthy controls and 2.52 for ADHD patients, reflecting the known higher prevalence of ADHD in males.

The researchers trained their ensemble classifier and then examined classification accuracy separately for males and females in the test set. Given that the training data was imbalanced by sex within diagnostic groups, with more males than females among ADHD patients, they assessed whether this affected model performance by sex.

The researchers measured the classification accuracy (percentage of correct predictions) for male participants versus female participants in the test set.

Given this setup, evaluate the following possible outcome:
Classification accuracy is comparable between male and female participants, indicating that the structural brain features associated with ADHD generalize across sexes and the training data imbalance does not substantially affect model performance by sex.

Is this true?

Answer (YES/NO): NO